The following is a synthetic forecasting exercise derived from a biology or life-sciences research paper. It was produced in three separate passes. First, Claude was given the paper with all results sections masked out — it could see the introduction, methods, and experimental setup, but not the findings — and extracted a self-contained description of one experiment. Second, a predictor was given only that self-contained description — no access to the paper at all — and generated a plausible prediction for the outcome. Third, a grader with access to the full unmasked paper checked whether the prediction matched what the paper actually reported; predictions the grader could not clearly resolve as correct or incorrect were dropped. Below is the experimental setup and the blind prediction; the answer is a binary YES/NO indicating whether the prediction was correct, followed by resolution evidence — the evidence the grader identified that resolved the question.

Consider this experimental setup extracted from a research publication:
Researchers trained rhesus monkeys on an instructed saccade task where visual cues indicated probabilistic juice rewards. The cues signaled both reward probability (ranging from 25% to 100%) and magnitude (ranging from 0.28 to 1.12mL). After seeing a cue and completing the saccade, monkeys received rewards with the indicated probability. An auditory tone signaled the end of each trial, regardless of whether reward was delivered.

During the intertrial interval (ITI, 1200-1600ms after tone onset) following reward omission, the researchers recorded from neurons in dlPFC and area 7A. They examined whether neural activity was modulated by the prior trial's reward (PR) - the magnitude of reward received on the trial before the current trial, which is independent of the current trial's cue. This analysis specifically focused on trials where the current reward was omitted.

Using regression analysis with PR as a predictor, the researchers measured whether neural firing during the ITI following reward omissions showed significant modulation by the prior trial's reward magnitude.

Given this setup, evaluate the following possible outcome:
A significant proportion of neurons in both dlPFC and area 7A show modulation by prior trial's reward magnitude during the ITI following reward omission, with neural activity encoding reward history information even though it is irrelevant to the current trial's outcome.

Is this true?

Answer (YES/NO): YES